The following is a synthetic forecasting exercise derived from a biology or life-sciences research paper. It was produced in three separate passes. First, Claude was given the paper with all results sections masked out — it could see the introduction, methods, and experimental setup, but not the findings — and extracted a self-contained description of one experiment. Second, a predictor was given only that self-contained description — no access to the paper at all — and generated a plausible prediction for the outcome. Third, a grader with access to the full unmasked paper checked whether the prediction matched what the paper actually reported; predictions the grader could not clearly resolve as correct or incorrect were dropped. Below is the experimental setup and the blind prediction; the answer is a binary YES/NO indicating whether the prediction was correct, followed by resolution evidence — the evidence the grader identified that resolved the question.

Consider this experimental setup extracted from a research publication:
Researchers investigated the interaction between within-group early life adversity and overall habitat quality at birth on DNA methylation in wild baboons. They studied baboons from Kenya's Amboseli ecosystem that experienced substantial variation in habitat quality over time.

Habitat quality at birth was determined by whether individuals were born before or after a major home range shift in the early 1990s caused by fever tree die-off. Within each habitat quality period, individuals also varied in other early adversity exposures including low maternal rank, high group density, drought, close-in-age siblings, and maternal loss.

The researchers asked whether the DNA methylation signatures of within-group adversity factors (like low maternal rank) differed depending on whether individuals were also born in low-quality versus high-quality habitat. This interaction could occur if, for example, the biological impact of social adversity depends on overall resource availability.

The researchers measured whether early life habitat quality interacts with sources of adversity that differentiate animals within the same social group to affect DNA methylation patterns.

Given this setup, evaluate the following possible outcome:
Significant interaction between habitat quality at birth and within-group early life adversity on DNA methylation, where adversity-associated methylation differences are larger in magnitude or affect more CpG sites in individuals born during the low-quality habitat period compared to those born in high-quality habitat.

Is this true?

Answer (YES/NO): YES